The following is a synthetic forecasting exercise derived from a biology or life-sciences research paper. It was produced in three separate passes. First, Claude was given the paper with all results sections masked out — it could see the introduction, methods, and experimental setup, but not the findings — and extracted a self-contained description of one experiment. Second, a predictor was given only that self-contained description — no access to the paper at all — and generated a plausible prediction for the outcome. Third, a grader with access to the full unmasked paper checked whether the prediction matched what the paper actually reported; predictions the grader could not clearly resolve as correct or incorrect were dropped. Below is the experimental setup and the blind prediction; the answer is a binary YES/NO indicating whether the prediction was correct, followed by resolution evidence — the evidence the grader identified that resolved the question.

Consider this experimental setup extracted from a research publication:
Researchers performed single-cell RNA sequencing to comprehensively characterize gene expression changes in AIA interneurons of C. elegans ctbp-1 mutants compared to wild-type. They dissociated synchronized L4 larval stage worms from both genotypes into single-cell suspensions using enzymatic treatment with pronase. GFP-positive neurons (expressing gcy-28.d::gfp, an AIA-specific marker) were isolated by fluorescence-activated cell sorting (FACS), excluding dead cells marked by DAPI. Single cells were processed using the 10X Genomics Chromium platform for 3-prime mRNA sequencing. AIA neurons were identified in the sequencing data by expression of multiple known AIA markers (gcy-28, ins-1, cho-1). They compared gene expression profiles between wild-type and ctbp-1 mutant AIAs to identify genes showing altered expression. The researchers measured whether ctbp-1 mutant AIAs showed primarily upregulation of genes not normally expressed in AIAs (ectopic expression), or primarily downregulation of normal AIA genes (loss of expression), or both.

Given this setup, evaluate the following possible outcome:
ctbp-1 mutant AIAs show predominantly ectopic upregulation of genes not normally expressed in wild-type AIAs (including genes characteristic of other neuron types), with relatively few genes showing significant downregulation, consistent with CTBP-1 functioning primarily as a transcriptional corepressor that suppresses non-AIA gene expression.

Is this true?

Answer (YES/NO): NO